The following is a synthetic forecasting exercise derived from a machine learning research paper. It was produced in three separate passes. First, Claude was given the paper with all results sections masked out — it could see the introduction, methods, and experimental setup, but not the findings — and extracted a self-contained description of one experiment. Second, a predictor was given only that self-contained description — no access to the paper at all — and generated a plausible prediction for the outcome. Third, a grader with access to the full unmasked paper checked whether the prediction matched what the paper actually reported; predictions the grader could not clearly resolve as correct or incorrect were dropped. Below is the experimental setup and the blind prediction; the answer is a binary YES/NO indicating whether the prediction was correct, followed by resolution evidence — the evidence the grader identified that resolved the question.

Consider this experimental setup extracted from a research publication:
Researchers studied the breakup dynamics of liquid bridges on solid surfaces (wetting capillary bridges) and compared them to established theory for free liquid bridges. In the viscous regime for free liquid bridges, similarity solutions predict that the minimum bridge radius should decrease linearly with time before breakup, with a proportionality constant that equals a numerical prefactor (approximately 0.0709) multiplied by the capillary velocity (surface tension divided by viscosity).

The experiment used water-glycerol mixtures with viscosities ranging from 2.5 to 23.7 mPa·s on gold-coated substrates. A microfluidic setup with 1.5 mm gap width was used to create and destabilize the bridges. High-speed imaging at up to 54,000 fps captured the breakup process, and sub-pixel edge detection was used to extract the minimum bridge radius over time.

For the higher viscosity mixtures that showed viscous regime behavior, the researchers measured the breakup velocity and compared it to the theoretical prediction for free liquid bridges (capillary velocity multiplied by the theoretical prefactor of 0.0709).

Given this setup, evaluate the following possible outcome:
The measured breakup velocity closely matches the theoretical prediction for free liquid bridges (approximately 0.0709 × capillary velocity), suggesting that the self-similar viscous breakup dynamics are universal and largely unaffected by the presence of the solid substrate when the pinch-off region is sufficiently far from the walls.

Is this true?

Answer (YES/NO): NO